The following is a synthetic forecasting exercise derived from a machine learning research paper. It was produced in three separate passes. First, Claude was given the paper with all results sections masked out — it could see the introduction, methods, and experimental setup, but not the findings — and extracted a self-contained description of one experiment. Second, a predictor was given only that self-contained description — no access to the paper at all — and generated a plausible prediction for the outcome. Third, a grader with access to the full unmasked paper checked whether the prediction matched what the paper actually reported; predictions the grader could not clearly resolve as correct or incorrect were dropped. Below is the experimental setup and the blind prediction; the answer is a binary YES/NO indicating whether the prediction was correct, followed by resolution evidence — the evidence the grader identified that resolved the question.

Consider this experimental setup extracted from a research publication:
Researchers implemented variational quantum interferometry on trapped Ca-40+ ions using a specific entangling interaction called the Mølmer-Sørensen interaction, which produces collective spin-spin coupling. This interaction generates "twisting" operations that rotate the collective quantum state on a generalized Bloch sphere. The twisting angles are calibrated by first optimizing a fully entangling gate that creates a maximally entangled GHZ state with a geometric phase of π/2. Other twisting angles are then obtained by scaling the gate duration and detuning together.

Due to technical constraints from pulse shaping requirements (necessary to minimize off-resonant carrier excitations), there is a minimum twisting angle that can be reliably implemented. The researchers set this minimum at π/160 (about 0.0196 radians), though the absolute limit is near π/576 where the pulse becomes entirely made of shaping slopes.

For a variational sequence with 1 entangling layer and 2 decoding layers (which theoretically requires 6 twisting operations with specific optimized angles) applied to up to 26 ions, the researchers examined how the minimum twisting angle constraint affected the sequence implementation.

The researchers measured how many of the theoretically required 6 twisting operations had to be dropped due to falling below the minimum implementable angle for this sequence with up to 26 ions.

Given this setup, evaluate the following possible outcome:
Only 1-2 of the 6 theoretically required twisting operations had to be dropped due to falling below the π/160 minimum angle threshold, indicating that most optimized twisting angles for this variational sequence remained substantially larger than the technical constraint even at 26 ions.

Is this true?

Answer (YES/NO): YES